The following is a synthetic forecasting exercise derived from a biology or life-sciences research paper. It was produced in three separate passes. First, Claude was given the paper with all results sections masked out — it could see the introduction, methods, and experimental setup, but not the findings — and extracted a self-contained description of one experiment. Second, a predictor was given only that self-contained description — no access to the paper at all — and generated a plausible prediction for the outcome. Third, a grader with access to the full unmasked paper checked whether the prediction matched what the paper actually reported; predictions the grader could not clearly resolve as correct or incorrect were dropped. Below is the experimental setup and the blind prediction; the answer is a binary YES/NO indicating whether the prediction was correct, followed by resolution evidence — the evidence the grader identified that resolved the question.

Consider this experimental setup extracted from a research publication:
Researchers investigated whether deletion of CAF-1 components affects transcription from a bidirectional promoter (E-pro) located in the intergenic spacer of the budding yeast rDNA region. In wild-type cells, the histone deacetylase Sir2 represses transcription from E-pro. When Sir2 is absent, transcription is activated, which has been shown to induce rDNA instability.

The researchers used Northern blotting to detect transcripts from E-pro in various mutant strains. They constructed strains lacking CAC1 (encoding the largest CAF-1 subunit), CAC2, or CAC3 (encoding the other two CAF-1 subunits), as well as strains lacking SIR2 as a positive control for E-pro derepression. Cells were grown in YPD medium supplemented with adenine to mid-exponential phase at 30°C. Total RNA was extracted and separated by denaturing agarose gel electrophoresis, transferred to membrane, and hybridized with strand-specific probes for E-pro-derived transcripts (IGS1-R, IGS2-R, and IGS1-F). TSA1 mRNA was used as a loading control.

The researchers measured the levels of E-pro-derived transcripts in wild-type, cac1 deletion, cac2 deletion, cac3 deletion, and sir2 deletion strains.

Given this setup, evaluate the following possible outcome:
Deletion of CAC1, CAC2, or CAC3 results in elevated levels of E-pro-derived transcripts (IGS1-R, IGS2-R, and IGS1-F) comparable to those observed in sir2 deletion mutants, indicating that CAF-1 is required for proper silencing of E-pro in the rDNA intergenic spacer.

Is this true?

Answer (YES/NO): NO